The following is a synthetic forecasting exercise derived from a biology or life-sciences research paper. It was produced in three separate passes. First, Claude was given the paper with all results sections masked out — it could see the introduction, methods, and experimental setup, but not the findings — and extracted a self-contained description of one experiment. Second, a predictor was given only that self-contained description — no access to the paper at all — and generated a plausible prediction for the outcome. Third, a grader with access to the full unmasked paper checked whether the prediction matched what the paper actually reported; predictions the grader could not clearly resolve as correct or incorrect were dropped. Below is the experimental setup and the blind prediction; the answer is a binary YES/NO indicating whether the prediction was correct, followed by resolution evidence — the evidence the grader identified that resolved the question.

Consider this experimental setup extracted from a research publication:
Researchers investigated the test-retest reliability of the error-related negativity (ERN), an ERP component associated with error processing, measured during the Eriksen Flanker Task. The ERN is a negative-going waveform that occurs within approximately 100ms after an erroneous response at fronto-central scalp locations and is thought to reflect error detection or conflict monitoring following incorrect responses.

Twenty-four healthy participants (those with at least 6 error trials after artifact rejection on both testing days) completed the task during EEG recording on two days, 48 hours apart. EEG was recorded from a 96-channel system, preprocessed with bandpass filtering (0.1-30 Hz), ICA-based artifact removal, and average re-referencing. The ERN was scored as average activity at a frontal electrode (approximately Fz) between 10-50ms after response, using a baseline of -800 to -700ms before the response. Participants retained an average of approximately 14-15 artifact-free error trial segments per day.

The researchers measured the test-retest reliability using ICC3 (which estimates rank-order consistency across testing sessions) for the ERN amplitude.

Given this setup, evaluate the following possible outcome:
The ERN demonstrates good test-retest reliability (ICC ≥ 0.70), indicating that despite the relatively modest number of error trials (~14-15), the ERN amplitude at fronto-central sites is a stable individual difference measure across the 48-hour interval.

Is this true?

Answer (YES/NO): NO